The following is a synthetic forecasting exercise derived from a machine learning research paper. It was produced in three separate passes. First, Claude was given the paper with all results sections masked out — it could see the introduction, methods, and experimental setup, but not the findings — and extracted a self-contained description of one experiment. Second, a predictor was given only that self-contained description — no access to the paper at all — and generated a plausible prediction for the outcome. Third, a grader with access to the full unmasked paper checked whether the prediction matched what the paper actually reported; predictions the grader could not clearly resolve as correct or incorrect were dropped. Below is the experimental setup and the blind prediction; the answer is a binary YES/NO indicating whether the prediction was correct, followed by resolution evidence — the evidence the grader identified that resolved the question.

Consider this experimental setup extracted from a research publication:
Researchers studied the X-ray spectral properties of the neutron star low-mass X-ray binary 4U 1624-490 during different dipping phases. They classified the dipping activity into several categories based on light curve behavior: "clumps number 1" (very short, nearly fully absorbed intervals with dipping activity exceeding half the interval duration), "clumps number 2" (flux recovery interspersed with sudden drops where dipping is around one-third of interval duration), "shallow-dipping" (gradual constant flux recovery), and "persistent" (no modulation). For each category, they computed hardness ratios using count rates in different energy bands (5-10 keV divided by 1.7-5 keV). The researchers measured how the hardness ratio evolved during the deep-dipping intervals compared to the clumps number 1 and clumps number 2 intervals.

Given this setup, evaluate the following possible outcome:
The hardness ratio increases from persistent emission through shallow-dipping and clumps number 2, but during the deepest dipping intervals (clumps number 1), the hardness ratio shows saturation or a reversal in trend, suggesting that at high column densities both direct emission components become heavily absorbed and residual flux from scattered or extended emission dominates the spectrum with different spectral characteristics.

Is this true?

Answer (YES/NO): NO